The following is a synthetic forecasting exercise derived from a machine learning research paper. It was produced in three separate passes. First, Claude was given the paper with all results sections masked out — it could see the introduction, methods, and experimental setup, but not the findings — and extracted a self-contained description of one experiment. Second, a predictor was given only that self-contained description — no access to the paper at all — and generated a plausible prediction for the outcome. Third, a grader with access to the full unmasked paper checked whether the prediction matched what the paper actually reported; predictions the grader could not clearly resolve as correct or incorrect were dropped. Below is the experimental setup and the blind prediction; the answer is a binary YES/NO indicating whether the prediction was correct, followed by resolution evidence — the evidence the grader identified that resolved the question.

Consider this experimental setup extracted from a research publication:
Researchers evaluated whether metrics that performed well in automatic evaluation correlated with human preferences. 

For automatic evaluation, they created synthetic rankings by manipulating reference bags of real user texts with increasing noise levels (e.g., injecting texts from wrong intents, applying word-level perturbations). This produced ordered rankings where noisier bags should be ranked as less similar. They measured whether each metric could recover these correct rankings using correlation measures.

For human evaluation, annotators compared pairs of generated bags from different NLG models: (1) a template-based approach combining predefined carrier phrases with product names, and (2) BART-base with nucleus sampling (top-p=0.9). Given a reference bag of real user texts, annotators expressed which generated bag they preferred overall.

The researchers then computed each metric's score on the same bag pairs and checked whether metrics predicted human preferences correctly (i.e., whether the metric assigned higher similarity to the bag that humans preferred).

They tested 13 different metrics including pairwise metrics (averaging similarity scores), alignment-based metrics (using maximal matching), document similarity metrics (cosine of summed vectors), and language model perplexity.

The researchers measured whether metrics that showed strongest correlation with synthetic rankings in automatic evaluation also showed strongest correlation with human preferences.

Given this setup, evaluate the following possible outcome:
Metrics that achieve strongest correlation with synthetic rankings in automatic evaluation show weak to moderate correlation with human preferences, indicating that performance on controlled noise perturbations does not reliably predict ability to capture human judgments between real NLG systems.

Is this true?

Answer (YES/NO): NO